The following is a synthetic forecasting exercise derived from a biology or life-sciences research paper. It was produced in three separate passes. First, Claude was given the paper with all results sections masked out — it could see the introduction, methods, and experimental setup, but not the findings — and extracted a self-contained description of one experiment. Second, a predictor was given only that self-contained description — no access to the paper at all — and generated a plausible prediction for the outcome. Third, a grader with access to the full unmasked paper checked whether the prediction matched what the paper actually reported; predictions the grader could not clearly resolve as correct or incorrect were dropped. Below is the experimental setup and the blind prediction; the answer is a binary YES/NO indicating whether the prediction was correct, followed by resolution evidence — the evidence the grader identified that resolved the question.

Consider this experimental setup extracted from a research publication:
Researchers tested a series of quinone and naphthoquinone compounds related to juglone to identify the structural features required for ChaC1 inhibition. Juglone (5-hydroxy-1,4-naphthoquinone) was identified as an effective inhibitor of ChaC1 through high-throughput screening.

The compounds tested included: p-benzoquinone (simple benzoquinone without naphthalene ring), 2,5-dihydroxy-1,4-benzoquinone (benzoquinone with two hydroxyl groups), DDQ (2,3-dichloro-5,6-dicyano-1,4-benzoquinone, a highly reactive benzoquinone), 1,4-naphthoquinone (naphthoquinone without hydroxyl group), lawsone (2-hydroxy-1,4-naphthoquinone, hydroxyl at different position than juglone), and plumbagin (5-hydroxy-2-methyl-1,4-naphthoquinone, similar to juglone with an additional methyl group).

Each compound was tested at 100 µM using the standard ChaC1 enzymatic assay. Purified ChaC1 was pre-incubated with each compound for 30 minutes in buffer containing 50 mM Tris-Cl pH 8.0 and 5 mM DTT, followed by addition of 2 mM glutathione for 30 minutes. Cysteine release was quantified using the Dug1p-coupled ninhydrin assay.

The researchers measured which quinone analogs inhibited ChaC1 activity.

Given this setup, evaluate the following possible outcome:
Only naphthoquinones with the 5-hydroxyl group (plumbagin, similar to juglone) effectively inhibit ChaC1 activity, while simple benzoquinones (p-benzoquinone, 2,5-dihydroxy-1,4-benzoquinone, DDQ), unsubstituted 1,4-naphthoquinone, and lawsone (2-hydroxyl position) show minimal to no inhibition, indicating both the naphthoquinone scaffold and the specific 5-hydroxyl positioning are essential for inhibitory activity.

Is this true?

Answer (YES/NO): YES